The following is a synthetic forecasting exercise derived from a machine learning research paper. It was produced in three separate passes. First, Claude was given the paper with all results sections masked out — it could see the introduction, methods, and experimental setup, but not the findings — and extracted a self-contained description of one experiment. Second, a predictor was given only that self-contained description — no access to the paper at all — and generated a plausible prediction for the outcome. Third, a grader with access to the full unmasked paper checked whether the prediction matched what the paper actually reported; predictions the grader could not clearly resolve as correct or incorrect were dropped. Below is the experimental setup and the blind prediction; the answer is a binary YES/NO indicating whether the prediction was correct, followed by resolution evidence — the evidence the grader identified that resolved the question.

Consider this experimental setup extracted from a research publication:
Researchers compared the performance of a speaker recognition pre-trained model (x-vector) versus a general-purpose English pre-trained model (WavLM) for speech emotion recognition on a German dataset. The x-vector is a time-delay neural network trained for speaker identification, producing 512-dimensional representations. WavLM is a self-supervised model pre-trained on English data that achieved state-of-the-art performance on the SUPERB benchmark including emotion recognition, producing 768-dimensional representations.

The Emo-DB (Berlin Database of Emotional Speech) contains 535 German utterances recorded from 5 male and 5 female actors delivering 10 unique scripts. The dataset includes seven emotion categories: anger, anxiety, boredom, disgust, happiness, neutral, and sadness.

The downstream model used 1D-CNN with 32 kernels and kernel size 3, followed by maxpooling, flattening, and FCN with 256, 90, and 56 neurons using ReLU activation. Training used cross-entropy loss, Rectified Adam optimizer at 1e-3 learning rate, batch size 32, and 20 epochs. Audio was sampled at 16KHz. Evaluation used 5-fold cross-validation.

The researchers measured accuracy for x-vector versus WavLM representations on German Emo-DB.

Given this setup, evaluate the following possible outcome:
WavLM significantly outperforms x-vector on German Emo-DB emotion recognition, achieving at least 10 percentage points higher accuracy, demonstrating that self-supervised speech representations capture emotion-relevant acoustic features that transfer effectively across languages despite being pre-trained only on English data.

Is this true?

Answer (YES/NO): NO